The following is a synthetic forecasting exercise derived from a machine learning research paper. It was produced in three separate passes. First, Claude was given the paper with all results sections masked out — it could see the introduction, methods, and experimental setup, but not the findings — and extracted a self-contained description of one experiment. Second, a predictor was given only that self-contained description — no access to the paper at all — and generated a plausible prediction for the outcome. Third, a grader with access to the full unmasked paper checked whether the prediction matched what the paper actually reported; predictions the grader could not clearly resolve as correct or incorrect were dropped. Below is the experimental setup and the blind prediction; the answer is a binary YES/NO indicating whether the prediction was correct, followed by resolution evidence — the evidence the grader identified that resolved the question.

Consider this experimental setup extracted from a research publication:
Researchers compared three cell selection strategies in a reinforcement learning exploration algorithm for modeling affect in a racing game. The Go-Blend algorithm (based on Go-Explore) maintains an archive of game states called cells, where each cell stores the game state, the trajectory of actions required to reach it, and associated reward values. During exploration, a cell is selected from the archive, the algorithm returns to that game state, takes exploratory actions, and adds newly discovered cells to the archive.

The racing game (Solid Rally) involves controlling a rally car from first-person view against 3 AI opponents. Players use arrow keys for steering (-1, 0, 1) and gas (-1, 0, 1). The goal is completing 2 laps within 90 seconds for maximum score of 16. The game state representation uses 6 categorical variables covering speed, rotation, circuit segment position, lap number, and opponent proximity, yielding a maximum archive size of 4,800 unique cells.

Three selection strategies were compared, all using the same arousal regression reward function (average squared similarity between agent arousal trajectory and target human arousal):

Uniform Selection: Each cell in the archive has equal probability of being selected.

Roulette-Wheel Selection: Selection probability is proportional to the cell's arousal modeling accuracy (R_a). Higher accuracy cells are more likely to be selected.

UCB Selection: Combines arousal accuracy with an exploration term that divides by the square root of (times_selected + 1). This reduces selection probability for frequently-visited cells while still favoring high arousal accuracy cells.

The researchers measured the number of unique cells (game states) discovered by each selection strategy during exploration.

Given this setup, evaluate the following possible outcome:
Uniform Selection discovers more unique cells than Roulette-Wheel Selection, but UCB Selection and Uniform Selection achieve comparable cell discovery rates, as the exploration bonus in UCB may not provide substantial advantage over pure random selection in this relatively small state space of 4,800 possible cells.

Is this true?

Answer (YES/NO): NO